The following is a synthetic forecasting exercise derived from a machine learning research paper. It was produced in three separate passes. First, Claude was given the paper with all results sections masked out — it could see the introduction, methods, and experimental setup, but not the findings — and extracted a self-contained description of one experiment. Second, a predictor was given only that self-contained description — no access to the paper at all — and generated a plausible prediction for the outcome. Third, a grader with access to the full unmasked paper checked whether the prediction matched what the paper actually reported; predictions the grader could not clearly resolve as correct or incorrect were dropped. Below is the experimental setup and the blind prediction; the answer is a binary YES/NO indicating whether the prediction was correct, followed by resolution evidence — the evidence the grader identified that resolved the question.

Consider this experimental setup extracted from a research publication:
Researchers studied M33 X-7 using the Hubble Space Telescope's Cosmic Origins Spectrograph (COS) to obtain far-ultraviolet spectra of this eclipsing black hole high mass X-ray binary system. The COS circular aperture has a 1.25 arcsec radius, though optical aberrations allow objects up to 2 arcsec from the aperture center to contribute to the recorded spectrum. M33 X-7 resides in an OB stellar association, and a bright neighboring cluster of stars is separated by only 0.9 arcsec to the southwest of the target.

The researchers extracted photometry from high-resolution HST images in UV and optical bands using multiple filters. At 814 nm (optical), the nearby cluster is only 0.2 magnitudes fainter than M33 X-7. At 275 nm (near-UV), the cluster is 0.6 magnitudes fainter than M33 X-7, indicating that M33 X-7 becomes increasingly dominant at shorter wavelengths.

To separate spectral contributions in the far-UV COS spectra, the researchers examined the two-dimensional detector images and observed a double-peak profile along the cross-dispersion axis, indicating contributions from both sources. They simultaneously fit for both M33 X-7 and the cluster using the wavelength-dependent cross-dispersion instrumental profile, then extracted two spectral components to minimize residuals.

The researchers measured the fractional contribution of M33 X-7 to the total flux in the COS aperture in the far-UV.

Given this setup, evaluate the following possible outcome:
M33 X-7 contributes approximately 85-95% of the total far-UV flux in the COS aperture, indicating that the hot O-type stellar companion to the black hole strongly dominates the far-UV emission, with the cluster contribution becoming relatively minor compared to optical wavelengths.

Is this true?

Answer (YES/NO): NO